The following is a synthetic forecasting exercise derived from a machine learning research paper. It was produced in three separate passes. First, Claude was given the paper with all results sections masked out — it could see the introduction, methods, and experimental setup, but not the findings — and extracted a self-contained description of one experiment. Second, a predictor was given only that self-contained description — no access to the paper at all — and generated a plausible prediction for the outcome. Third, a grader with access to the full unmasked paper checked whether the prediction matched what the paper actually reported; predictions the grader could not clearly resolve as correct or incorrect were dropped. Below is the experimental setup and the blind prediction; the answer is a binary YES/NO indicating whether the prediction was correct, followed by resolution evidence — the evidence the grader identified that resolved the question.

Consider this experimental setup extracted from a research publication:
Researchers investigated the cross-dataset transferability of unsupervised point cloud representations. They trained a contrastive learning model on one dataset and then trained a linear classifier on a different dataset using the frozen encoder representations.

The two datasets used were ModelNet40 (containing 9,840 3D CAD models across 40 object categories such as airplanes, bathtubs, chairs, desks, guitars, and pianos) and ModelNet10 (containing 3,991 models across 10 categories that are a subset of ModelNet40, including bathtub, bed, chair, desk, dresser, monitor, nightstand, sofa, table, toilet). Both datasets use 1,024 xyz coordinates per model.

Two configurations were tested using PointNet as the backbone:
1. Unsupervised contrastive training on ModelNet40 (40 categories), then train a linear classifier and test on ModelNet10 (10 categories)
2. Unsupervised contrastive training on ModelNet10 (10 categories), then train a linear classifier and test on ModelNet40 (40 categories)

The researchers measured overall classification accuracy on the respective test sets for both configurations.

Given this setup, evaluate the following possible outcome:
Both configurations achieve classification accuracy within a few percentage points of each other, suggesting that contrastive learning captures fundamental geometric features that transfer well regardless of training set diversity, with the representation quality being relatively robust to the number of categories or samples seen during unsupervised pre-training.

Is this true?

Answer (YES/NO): NO